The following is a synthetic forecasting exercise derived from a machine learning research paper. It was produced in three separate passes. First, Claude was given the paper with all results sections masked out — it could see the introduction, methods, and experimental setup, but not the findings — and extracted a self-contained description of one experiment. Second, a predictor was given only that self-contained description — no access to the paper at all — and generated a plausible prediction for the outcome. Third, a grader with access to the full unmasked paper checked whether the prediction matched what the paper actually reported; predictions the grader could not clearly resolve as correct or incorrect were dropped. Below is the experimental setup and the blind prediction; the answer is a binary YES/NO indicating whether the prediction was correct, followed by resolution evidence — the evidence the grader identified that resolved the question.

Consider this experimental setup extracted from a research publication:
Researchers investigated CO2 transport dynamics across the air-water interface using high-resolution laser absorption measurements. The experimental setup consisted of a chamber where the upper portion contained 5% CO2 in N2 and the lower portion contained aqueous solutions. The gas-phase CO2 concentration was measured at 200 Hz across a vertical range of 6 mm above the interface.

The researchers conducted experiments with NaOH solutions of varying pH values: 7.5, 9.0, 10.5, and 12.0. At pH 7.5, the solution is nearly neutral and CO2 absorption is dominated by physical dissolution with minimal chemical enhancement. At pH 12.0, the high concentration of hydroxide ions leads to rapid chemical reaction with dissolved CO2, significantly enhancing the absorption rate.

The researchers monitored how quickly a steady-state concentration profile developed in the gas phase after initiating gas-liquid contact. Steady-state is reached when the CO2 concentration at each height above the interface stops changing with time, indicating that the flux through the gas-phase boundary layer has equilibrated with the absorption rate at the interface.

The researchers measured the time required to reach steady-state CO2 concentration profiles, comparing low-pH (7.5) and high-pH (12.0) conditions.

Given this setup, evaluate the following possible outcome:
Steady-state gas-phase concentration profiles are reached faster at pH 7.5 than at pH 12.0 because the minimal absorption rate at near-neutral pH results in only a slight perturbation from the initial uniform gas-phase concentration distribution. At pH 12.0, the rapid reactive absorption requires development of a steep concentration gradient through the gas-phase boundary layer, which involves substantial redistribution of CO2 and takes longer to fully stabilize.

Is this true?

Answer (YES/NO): NO